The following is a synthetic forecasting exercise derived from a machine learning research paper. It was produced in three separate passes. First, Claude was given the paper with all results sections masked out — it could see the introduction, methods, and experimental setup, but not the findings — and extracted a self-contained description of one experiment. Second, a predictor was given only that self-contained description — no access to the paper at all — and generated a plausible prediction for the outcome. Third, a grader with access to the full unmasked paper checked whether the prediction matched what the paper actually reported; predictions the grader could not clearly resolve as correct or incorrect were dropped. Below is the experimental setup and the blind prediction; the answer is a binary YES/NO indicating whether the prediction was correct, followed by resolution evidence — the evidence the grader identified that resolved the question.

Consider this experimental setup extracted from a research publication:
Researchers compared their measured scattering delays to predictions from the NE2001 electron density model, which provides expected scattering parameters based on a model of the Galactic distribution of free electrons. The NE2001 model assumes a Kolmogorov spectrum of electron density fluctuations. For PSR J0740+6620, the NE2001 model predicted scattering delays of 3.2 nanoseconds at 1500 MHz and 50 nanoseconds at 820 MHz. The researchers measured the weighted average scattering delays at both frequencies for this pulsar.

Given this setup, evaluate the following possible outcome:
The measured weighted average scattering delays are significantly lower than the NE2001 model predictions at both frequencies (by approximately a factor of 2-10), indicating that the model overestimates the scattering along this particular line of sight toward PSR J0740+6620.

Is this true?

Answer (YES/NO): YES